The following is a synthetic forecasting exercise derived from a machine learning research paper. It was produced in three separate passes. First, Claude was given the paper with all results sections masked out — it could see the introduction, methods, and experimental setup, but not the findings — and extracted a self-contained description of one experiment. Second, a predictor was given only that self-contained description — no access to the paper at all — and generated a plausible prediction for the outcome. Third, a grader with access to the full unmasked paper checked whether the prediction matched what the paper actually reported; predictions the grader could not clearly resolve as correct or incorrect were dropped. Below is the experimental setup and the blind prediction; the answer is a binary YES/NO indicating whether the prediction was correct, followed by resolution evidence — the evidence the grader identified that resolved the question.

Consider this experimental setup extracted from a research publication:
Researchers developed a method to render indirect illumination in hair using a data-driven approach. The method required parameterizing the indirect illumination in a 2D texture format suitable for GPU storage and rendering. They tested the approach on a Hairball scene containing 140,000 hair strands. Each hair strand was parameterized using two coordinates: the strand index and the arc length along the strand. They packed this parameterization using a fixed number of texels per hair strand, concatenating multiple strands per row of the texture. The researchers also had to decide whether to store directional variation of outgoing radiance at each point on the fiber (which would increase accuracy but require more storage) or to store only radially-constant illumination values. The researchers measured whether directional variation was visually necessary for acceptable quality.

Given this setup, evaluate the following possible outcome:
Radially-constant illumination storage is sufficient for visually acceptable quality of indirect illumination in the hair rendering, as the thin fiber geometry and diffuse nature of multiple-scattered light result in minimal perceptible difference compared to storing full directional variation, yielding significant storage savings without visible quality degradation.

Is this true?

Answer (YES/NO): YES